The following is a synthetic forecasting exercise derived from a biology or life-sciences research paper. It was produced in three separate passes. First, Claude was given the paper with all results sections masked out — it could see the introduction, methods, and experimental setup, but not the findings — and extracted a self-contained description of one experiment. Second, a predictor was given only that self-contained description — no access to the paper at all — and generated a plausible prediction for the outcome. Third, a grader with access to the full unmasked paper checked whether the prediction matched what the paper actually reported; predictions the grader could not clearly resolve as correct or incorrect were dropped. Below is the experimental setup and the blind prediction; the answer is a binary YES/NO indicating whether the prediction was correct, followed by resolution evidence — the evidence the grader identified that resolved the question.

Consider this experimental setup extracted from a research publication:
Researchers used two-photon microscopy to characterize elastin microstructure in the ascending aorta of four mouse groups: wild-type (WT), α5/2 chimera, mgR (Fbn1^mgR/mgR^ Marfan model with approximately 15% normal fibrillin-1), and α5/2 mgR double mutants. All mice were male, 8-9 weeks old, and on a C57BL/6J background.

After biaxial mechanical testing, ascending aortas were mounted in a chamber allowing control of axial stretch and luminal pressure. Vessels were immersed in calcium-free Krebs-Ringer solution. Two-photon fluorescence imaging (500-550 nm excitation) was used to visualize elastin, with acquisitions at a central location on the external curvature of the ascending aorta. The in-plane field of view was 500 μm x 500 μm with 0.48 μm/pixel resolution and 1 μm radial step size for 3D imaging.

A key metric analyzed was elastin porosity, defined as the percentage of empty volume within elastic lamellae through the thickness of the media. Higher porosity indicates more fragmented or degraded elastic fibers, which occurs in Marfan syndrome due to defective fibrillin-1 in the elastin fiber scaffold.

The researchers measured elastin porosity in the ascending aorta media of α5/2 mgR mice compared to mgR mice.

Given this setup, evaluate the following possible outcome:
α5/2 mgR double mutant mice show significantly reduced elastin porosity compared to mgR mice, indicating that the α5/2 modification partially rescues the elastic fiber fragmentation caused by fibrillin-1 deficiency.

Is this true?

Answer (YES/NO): YES